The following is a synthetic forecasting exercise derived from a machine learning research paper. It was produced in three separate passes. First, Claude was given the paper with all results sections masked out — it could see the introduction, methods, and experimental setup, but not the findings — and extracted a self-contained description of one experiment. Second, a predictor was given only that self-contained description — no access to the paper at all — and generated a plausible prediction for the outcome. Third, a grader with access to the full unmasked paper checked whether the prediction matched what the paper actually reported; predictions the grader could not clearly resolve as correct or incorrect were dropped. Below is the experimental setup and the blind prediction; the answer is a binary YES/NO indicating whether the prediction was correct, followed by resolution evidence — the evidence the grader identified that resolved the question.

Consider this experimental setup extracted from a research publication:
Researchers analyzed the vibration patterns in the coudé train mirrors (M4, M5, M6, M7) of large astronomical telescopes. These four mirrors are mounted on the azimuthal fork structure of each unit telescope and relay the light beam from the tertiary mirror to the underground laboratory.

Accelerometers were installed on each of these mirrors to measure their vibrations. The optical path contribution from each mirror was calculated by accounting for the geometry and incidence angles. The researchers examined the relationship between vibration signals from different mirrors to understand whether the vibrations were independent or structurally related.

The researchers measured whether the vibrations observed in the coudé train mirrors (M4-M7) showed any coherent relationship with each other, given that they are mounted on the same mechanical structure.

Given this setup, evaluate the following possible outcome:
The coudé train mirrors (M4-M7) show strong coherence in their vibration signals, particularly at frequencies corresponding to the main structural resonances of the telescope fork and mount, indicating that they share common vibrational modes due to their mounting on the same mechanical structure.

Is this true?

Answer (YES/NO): YES